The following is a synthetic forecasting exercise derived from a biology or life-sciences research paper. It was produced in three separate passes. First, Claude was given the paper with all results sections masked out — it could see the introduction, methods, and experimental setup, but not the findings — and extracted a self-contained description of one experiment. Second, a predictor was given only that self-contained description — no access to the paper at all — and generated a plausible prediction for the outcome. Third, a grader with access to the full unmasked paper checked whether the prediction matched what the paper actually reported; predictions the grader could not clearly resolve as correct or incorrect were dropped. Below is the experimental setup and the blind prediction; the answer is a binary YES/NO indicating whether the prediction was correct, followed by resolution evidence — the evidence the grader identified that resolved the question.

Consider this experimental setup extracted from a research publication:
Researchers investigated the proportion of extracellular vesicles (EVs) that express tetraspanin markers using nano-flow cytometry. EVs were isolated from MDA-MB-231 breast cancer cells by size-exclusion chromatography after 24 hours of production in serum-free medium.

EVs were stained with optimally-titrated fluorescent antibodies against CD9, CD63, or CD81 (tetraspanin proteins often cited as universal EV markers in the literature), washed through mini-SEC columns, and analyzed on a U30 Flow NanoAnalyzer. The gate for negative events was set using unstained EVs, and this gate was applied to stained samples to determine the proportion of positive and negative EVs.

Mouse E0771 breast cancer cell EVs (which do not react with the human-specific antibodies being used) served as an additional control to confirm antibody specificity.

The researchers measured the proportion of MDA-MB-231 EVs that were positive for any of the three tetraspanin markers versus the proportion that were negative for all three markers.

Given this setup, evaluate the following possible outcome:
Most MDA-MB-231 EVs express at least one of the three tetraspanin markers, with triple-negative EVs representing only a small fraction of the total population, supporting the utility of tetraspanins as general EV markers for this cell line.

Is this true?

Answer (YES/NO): YES